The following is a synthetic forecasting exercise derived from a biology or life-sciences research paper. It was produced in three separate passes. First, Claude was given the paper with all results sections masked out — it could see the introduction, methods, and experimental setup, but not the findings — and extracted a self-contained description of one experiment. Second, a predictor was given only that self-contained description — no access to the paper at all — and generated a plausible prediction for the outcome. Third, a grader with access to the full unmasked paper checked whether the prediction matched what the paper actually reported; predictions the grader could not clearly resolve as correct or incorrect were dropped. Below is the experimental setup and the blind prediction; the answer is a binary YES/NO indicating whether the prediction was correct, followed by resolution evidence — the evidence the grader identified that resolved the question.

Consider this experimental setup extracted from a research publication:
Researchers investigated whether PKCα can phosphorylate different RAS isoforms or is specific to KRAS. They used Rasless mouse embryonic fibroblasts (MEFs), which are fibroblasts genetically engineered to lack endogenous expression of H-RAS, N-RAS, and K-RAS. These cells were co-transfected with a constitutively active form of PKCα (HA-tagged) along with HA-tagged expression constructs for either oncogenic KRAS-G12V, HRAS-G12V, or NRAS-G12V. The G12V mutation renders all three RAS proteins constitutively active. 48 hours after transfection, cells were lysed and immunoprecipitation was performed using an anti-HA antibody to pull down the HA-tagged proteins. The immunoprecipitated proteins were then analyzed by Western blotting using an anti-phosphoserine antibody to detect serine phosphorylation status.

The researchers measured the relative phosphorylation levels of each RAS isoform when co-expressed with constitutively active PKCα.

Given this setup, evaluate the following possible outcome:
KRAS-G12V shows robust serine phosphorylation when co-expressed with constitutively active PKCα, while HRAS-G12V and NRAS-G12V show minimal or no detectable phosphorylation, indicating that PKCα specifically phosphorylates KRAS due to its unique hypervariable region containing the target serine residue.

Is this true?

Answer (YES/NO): YES